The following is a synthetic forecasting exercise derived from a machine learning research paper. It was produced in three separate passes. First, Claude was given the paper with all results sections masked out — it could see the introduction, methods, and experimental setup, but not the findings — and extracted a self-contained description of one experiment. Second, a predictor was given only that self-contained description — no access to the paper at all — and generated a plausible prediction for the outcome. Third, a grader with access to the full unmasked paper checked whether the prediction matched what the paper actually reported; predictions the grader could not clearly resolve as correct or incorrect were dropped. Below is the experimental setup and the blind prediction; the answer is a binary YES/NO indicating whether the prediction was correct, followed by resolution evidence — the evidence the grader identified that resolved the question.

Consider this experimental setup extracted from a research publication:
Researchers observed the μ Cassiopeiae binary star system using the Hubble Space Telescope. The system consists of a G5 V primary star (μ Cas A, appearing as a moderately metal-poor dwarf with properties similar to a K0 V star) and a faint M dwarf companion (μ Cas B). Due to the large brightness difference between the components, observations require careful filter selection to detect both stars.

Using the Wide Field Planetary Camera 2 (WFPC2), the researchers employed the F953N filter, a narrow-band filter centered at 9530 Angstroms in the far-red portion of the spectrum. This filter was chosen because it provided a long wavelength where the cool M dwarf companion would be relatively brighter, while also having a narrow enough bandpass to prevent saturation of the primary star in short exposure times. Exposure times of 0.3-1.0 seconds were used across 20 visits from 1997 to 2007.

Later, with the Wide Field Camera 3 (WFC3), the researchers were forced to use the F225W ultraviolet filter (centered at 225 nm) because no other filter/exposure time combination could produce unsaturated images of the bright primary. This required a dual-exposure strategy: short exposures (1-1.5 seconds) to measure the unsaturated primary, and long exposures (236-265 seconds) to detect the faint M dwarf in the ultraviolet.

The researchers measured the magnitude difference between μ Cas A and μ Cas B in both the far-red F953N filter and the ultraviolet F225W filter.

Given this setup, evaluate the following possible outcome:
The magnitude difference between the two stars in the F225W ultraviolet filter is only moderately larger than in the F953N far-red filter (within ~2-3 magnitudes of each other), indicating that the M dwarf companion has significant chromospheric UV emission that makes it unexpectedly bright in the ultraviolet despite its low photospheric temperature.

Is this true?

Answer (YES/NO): NO